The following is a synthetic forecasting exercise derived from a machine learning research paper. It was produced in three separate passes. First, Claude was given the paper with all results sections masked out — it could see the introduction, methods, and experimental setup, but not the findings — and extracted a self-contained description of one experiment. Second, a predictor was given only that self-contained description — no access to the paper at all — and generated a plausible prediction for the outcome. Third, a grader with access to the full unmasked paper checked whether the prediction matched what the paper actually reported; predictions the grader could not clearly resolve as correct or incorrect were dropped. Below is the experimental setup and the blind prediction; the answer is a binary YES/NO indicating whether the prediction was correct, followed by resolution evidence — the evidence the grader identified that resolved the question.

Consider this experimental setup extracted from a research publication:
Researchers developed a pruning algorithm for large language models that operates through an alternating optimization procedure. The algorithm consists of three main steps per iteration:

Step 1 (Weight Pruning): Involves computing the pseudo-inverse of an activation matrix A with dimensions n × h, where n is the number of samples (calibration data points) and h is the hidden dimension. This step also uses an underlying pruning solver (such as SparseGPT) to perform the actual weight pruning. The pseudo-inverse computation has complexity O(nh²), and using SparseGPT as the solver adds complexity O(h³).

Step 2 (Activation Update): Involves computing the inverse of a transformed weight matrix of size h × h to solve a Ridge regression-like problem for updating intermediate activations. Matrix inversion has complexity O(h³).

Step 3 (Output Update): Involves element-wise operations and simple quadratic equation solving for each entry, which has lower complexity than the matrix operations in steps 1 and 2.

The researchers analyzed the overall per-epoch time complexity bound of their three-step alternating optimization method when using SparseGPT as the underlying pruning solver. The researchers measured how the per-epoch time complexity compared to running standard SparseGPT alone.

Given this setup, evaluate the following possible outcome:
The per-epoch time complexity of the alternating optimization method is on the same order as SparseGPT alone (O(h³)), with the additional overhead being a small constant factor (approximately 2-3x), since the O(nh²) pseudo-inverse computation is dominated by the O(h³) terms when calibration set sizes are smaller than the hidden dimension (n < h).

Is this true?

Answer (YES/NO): NO